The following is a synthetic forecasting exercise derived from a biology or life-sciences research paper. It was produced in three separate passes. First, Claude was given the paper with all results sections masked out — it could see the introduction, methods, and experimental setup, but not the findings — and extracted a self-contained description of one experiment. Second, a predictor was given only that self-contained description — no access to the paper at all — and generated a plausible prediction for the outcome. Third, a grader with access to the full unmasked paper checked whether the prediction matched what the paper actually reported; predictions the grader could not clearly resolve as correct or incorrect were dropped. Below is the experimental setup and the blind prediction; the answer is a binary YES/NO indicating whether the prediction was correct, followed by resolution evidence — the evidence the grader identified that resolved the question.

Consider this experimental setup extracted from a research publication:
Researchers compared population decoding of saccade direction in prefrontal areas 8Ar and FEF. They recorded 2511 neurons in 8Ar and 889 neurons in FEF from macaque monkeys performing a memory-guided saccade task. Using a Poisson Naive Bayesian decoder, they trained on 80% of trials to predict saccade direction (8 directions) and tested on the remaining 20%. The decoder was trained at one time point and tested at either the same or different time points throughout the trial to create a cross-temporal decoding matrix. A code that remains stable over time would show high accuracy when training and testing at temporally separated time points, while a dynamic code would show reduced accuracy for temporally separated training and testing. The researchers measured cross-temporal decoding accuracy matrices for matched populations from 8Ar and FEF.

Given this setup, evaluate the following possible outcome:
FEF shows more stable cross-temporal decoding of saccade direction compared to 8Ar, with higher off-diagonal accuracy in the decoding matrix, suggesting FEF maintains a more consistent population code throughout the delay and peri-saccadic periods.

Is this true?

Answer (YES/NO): YES